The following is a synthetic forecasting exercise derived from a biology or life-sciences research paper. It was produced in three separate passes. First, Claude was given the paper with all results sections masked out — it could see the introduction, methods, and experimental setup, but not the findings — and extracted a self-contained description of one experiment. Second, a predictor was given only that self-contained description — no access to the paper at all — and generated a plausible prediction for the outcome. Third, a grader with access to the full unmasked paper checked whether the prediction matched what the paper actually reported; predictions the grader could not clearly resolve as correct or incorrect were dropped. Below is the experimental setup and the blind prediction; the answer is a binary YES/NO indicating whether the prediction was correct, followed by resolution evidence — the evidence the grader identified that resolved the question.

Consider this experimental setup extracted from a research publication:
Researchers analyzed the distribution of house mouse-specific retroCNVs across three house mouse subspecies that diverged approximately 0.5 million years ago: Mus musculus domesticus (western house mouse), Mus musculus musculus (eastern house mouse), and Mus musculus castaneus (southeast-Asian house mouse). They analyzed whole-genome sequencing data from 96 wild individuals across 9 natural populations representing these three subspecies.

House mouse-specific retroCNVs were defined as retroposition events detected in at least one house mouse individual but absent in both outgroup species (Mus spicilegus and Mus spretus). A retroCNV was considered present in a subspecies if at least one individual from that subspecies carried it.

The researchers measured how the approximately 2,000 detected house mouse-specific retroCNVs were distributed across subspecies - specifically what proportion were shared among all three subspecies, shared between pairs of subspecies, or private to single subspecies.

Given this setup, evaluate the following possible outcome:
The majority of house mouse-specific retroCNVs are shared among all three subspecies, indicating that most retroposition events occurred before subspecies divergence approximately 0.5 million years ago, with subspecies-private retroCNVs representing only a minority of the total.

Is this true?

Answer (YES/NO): NO